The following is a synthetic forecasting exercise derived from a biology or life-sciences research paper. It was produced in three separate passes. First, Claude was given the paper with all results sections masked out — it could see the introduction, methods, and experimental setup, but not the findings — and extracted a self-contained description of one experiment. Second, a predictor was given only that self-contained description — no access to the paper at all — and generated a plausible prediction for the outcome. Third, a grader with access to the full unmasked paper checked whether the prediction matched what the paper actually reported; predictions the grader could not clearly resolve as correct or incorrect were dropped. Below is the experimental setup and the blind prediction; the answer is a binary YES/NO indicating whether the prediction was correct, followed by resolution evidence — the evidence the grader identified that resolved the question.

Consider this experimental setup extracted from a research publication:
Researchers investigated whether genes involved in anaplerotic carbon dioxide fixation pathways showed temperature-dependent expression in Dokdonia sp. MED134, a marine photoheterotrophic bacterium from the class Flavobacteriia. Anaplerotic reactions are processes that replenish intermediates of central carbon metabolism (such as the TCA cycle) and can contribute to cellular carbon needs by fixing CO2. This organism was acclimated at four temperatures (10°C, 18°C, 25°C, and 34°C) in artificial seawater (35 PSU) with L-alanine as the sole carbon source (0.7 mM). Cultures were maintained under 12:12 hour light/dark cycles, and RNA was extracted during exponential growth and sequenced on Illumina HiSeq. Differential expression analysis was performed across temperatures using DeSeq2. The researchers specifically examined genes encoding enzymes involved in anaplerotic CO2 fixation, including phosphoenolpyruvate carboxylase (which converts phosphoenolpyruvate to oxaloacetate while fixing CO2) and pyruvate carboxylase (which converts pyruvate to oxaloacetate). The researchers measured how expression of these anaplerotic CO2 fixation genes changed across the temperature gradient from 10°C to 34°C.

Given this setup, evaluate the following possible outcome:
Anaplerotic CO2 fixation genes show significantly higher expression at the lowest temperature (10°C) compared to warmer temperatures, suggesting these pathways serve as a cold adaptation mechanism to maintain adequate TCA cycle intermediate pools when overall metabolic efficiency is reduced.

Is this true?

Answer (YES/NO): NO